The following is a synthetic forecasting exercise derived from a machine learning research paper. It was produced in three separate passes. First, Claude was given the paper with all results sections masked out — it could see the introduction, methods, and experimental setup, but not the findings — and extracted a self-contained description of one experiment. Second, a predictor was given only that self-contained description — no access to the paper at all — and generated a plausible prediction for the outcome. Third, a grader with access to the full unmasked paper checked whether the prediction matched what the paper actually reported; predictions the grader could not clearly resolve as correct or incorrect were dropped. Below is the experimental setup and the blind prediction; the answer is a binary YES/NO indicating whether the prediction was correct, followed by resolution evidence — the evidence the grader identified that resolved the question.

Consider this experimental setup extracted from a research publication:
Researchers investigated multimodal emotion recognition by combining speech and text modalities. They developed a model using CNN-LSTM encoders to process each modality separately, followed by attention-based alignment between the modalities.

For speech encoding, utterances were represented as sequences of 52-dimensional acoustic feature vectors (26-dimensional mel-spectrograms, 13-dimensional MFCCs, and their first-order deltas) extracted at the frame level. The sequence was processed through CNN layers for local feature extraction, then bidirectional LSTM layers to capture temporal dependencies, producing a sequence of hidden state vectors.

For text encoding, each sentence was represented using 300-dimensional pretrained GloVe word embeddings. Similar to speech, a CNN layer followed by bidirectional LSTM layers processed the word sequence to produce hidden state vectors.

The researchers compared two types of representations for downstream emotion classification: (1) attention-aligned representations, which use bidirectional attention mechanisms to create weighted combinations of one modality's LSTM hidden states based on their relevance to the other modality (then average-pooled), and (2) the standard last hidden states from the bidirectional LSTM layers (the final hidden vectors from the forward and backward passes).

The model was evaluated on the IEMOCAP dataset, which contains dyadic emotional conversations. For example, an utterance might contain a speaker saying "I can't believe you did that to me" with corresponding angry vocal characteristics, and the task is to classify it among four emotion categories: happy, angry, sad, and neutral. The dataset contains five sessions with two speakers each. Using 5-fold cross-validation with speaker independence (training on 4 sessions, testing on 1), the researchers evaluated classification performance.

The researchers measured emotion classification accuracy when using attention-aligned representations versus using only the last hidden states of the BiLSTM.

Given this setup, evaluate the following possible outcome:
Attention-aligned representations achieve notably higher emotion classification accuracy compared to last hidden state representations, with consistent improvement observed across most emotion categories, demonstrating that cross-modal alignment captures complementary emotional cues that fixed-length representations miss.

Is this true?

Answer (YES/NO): YES